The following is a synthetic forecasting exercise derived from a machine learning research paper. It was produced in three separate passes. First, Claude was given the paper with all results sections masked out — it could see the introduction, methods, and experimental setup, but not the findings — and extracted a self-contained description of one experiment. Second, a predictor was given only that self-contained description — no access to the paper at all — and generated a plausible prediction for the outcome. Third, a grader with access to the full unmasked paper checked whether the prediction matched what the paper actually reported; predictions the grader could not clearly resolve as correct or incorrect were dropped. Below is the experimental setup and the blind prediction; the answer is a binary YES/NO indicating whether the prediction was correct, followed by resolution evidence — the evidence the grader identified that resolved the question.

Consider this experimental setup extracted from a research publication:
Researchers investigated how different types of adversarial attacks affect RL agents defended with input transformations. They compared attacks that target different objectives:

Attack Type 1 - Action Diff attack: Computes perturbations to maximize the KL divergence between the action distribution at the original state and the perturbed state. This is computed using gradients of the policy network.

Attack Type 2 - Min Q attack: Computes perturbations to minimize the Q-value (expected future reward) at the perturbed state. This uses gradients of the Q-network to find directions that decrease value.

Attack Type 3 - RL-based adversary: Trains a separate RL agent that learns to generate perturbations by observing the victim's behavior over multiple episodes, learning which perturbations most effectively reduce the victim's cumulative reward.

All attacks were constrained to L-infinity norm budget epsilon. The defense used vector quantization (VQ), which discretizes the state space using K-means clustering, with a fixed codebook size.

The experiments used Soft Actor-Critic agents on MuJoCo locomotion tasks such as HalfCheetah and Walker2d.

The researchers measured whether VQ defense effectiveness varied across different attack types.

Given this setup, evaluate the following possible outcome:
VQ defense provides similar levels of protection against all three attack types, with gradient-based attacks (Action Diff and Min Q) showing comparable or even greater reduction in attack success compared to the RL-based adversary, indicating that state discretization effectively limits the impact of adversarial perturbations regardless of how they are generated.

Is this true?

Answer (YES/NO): YES